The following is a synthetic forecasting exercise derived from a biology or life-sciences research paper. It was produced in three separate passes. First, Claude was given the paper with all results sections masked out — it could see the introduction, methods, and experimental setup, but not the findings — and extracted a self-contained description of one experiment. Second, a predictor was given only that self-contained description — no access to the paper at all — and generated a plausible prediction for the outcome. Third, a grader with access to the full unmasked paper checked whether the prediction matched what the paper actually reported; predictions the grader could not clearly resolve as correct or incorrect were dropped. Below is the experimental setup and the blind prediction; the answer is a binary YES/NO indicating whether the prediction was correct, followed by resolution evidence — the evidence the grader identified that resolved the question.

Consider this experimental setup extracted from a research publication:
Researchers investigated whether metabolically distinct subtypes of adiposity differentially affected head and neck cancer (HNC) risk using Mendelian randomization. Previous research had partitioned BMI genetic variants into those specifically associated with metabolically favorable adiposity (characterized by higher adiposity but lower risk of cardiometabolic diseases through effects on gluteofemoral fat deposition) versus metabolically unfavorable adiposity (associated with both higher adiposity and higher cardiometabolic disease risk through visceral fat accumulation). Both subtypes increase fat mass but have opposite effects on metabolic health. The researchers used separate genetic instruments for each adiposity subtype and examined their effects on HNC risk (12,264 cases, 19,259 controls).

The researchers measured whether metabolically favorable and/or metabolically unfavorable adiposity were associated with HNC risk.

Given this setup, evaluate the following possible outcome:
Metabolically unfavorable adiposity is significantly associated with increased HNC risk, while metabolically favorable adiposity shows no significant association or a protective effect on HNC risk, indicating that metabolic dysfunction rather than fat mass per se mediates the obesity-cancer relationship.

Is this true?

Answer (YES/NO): NO